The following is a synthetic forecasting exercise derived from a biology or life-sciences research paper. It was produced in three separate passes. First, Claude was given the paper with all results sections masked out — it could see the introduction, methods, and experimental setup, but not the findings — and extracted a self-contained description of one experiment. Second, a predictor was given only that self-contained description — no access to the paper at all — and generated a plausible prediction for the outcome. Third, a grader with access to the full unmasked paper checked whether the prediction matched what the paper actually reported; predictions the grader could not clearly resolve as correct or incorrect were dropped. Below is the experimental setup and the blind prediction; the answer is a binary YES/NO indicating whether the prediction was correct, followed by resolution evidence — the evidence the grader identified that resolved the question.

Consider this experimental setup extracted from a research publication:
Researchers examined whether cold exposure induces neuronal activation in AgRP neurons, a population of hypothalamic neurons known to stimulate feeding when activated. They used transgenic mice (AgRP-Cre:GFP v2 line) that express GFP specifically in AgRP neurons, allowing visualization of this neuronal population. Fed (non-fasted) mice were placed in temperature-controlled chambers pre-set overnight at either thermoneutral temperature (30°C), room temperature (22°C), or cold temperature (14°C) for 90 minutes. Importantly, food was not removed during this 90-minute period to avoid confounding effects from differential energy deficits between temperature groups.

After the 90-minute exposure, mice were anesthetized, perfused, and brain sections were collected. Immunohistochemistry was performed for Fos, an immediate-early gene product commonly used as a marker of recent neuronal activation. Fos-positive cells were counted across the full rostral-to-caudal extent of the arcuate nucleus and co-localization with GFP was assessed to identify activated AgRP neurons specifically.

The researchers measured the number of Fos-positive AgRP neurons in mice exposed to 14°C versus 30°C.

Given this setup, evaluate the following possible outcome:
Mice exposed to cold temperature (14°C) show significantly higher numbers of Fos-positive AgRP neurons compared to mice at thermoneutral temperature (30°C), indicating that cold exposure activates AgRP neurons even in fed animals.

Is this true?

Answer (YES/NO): YES